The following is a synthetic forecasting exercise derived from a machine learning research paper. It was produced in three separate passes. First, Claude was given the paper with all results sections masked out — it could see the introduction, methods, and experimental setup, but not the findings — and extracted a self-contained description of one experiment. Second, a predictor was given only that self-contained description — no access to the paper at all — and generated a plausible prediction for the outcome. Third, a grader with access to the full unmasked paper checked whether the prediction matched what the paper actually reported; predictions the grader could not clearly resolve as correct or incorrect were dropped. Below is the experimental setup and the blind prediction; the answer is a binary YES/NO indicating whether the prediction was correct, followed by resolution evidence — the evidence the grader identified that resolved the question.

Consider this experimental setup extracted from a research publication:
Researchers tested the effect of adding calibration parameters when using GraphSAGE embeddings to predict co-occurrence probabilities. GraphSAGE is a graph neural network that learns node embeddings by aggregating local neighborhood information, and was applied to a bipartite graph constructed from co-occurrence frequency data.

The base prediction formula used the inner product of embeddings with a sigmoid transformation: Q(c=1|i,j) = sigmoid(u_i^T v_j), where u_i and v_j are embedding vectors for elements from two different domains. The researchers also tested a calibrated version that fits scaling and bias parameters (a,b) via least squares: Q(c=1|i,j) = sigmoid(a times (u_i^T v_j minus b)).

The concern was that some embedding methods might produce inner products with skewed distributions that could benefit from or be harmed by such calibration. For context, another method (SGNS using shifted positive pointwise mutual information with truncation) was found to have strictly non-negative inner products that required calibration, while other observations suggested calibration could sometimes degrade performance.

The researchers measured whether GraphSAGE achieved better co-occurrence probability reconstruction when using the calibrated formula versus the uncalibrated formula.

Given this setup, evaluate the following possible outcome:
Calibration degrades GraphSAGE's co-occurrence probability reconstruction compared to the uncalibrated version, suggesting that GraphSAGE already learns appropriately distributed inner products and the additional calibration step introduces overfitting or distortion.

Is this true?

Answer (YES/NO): NO